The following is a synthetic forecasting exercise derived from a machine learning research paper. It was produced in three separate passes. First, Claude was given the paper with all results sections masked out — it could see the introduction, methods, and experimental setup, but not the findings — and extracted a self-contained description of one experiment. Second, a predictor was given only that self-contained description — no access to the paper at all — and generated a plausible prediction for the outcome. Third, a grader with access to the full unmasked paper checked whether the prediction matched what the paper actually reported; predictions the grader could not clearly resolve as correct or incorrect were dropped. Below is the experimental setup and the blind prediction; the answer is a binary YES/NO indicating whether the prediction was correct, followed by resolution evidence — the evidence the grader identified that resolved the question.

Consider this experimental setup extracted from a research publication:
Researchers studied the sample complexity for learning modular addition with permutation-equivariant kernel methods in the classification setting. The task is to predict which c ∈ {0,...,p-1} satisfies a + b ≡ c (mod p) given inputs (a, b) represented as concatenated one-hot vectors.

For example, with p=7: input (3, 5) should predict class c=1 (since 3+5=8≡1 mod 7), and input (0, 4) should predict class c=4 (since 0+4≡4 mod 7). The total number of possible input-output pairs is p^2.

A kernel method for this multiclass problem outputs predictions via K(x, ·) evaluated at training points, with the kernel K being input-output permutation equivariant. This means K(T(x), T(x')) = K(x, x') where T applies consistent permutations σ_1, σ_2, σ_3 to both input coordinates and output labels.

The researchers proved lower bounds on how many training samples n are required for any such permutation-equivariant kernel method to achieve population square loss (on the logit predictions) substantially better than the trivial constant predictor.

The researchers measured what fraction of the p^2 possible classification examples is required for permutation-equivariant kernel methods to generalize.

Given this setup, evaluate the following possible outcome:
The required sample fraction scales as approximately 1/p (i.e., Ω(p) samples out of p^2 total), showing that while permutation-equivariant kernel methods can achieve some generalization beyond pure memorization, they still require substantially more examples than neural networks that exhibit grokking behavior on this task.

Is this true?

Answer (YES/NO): NO